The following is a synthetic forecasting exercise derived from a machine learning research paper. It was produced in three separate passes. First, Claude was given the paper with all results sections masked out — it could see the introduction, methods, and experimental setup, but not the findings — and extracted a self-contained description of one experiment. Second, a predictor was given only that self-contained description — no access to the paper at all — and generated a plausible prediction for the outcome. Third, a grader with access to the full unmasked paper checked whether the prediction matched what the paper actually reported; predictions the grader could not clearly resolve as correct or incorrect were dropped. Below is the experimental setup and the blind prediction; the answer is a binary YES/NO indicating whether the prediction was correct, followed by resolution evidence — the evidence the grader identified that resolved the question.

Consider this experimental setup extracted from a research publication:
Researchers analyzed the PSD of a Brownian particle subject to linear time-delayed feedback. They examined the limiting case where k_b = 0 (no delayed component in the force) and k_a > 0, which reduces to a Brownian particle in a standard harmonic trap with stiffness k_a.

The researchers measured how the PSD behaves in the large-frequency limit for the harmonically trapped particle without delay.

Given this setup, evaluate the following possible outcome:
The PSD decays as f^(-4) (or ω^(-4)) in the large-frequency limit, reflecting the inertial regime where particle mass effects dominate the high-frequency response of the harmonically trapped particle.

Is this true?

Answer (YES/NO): NO